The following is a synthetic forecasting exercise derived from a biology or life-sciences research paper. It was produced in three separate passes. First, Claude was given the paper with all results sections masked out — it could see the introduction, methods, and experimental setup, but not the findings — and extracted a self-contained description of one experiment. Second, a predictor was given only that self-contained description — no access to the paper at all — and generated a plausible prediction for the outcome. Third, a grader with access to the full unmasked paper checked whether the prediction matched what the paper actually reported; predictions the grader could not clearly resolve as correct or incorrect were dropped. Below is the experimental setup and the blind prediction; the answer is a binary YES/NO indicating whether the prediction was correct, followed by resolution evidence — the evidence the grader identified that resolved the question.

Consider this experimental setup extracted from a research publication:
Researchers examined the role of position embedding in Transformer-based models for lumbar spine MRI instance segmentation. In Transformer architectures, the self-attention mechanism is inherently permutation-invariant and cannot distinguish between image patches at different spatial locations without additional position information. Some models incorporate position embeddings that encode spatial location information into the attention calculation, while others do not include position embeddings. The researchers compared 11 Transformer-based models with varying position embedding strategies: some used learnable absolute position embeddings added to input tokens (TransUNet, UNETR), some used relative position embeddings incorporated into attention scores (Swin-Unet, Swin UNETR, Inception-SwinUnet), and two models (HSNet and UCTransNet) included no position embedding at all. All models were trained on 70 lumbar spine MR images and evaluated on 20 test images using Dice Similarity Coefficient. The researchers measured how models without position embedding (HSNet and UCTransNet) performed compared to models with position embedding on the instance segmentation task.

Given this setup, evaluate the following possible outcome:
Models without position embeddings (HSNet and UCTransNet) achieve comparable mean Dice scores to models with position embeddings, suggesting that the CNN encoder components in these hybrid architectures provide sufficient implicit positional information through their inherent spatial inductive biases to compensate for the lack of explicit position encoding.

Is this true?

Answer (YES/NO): YES